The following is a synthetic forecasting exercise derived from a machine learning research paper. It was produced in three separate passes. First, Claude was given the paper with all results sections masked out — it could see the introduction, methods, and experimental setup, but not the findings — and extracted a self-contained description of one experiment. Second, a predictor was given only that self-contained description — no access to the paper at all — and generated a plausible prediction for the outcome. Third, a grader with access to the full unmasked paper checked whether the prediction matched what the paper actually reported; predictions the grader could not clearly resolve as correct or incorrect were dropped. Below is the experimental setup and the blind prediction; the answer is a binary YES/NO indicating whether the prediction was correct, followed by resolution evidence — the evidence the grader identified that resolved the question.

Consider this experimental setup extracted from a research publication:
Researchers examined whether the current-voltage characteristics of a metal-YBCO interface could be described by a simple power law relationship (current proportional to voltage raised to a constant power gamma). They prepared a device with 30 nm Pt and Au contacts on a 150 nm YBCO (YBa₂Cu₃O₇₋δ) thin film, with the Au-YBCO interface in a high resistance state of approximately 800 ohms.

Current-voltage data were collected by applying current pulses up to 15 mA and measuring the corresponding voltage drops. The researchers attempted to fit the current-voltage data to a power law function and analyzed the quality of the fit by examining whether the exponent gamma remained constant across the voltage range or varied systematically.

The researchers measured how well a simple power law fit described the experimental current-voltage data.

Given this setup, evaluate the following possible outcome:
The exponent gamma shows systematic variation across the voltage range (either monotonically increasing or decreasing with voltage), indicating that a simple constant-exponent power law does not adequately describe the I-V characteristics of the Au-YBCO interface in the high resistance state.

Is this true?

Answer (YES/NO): YES